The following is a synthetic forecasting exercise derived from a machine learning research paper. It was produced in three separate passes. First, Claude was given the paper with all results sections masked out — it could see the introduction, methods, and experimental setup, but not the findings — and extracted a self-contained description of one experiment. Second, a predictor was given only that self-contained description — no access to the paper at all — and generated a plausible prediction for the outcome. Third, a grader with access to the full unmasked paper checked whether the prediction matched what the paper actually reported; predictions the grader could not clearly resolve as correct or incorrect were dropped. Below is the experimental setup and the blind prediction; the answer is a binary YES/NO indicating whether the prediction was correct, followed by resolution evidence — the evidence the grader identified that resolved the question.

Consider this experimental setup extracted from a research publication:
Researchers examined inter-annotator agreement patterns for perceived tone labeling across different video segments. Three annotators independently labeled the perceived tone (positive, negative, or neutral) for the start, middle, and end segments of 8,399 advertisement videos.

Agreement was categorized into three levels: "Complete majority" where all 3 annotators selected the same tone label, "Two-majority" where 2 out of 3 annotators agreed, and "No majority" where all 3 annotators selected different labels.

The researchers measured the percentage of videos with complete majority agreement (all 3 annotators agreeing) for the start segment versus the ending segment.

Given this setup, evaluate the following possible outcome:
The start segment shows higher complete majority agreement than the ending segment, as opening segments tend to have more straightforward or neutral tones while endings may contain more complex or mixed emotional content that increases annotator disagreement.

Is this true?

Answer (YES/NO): NO